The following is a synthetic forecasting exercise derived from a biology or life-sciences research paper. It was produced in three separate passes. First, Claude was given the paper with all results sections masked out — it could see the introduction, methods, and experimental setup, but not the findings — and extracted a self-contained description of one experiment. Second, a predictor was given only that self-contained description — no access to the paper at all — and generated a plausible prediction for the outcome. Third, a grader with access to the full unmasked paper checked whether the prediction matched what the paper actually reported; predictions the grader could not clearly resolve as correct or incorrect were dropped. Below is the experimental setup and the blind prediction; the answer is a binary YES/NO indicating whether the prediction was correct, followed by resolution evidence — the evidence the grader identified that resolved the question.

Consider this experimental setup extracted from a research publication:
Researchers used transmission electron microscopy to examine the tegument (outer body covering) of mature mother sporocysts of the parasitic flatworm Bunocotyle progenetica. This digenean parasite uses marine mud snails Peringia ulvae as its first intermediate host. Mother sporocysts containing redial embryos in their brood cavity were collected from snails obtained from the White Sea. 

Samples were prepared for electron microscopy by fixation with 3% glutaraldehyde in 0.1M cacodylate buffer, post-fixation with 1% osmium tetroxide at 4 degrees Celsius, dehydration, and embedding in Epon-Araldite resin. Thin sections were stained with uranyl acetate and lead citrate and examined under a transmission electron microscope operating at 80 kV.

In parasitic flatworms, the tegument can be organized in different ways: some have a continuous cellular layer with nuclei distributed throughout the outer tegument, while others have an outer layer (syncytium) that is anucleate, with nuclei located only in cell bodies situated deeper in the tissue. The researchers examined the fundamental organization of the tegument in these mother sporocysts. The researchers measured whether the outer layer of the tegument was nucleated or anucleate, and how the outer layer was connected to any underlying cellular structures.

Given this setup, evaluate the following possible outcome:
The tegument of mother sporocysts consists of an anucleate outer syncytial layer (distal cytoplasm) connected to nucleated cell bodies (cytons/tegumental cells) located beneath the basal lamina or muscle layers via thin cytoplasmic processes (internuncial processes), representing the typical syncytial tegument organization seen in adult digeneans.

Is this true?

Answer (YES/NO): YES